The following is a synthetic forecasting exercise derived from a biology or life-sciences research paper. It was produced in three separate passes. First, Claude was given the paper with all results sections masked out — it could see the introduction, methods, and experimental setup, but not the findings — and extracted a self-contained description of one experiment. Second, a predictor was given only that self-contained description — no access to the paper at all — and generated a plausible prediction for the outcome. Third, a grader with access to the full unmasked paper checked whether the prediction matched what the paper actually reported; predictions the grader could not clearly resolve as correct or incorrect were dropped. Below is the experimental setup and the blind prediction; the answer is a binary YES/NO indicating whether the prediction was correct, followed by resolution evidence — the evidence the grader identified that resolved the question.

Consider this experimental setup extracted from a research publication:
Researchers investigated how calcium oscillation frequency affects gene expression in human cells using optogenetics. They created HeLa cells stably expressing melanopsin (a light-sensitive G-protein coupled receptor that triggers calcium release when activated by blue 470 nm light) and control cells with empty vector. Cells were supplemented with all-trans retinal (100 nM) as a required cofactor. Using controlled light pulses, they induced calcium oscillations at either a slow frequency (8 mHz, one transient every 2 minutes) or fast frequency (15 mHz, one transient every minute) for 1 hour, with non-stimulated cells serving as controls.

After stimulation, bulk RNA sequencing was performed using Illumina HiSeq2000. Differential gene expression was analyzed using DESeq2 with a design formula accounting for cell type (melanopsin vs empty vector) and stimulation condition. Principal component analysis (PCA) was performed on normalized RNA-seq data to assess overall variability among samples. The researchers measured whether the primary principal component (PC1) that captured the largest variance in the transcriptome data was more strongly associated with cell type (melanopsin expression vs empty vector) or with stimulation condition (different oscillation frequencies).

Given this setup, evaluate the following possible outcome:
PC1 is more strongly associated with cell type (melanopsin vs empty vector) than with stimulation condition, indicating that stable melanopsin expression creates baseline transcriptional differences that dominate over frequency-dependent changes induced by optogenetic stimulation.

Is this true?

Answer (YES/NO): YES